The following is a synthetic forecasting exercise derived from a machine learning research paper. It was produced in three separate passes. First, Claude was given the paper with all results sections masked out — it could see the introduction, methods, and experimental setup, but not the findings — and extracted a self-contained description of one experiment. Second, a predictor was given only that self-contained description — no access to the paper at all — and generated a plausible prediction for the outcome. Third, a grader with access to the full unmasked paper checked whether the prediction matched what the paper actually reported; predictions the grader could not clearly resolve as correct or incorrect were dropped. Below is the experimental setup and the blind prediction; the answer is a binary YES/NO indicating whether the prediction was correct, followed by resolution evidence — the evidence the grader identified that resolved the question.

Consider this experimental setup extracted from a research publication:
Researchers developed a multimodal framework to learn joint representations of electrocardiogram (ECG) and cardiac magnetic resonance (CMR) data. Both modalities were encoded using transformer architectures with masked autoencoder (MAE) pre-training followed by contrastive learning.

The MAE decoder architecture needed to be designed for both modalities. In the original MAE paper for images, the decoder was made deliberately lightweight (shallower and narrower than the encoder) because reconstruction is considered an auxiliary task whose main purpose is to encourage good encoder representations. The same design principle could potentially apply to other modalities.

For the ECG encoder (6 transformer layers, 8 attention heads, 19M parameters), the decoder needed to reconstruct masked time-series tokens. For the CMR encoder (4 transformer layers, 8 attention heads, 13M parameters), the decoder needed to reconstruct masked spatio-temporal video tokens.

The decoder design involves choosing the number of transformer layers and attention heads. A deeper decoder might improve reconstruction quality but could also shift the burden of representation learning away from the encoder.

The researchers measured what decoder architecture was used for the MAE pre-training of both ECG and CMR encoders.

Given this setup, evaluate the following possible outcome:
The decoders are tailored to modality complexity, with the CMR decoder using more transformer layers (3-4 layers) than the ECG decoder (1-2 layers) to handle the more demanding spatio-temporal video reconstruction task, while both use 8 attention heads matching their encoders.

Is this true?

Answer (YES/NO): NO